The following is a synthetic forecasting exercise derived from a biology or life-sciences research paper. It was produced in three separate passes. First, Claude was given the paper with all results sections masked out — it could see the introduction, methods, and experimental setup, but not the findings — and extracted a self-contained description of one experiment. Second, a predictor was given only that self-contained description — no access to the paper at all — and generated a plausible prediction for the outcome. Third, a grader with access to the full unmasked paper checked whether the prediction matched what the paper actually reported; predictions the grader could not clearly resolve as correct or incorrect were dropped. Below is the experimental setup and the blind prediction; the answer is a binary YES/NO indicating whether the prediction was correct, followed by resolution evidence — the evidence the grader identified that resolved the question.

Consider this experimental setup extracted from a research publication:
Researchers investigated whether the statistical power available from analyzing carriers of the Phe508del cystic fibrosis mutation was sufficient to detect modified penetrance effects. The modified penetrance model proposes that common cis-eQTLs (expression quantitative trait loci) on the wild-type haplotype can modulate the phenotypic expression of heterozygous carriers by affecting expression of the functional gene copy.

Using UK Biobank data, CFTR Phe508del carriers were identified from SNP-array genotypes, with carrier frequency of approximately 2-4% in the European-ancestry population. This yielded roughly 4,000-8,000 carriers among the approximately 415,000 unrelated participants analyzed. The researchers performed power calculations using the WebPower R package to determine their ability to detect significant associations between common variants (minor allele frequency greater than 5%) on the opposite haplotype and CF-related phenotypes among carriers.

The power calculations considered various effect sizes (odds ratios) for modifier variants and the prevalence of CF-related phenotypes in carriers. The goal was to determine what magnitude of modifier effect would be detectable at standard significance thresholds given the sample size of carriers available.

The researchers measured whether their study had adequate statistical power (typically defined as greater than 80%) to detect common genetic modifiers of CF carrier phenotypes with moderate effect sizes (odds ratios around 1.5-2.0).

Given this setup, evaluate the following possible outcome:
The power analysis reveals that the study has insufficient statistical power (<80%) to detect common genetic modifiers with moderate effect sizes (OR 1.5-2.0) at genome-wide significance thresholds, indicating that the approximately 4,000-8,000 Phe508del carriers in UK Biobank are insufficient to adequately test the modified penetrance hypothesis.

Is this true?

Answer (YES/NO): NO